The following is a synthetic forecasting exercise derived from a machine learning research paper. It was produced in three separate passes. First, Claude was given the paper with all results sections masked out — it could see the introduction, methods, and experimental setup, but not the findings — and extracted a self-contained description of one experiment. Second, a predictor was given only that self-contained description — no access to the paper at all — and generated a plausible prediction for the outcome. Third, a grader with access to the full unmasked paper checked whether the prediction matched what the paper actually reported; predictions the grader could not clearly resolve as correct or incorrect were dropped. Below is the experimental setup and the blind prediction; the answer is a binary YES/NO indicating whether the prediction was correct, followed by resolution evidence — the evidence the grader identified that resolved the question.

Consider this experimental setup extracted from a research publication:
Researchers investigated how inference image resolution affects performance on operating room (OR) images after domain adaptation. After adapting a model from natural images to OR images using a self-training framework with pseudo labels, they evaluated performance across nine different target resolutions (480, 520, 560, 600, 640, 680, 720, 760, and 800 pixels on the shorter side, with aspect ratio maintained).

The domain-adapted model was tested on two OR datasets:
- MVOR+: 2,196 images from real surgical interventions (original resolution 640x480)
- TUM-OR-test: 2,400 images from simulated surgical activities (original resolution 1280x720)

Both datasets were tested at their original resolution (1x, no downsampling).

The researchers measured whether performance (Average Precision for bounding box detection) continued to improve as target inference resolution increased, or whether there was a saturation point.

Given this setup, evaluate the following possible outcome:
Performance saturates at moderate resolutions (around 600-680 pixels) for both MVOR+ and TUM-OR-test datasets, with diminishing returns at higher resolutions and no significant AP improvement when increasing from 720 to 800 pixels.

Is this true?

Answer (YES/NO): NO